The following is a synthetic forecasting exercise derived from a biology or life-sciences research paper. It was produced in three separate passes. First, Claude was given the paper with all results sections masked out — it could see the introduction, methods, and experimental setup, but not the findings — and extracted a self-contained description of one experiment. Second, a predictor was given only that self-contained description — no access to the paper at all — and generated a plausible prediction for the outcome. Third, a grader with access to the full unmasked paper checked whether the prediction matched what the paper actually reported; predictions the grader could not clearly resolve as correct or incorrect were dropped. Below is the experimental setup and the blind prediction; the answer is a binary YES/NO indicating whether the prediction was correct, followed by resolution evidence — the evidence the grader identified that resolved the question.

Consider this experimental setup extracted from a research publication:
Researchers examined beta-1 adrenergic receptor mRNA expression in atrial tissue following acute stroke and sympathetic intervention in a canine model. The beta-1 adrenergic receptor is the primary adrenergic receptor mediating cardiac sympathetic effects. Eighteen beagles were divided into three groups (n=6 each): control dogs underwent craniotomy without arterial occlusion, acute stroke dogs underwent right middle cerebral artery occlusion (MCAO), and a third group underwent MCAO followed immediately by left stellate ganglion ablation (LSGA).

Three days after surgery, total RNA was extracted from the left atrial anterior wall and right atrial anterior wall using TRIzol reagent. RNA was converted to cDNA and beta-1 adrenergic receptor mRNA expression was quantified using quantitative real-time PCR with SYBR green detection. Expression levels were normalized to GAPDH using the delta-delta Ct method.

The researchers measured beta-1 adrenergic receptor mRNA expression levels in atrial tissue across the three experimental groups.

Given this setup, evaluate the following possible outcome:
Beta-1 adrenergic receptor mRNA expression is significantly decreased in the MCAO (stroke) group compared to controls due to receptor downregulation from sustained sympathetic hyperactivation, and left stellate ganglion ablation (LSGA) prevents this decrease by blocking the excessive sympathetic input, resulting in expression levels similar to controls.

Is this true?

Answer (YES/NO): NO